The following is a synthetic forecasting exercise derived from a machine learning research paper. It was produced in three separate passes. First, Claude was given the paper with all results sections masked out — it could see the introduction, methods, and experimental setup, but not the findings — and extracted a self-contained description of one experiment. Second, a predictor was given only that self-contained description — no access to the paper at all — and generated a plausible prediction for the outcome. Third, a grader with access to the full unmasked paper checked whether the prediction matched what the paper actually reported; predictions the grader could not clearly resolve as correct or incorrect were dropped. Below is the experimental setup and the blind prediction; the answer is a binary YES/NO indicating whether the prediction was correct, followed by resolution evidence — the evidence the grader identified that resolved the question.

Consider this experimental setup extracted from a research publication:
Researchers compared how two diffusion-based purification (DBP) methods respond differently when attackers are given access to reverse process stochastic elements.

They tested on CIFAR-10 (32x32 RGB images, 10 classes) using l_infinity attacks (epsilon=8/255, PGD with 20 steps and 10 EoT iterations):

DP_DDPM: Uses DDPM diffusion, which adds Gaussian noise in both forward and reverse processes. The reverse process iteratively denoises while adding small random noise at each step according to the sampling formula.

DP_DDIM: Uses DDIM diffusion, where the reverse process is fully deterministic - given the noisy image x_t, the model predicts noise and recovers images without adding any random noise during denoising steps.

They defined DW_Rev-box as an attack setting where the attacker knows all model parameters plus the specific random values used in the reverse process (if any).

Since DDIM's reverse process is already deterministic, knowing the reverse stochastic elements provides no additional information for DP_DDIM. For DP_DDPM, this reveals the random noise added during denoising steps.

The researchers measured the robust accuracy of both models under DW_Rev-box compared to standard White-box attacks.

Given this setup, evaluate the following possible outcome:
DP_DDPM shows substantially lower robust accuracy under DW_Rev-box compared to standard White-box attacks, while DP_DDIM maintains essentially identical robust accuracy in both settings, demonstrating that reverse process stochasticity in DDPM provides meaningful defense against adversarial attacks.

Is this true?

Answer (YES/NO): YES